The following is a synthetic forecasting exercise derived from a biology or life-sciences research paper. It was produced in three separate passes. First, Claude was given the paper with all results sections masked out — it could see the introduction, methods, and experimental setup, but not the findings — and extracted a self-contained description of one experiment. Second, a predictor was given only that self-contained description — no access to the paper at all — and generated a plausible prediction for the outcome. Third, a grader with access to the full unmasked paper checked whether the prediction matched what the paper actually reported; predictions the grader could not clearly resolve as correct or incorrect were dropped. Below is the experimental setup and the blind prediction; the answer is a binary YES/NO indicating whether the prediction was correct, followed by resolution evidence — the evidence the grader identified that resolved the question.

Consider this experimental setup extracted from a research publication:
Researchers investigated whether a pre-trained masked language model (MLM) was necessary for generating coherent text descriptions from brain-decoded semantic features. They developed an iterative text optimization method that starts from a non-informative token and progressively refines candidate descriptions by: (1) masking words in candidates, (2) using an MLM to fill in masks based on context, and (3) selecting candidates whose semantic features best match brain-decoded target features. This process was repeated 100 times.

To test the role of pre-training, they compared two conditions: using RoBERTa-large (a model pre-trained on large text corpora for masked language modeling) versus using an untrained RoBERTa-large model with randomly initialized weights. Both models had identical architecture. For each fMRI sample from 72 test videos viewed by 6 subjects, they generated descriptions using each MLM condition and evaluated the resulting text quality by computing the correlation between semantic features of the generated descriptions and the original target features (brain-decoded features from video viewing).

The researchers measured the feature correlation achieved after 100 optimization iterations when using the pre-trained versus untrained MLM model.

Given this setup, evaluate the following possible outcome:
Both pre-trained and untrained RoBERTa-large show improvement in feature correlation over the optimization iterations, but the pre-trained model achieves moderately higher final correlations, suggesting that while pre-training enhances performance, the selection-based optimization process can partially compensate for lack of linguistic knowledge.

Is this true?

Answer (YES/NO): NO